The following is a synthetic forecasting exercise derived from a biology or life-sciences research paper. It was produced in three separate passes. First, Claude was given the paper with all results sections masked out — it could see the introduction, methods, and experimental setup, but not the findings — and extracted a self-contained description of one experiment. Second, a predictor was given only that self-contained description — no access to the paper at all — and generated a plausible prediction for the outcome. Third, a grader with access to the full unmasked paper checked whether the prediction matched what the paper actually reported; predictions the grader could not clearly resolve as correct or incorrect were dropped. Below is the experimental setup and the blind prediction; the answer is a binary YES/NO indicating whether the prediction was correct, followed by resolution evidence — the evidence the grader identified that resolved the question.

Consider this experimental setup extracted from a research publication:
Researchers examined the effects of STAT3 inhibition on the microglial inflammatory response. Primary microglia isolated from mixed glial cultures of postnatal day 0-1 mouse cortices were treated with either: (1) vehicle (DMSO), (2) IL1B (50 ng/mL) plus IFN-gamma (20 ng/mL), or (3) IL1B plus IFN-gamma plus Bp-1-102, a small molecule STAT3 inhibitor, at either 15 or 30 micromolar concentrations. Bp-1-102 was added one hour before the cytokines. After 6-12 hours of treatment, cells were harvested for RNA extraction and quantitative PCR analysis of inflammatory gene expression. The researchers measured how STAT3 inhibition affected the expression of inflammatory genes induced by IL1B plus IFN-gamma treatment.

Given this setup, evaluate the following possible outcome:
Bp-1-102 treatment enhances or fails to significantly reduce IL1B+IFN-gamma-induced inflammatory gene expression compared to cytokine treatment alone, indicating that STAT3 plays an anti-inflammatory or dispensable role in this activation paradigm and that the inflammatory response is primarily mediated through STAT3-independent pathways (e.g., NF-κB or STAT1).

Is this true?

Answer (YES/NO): NO